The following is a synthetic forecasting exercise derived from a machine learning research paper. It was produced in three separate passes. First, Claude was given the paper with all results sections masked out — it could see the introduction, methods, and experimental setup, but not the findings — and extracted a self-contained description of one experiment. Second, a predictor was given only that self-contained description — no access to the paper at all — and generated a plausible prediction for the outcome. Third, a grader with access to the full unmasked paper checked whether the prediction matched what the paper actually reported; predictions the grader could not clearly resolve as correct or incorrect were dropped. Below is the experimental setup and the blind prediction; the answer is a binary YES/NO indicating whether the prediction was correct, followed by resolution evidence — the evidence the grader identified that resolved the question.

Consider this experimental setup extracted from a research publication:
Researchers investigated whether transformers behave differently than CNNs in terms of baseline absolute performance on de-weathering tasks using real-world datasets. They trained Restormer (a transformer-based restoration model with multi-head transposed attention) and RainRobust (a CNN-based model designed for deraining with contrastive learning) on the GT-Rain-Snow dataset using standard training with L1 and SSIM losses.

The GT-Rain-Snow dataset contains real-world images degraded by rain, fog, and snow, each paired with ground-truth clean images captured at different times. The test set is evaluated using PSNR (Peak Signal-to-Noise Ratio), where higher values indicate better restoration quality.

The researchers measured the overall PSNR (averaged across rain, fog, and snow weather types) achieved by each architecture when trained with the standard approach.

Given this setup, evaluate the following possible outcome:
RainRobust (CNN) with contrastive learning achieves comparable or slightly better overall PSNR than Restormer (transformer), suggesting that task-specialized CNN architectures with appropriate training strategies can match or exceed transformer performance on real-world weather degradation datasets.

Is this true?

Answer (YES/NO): YES